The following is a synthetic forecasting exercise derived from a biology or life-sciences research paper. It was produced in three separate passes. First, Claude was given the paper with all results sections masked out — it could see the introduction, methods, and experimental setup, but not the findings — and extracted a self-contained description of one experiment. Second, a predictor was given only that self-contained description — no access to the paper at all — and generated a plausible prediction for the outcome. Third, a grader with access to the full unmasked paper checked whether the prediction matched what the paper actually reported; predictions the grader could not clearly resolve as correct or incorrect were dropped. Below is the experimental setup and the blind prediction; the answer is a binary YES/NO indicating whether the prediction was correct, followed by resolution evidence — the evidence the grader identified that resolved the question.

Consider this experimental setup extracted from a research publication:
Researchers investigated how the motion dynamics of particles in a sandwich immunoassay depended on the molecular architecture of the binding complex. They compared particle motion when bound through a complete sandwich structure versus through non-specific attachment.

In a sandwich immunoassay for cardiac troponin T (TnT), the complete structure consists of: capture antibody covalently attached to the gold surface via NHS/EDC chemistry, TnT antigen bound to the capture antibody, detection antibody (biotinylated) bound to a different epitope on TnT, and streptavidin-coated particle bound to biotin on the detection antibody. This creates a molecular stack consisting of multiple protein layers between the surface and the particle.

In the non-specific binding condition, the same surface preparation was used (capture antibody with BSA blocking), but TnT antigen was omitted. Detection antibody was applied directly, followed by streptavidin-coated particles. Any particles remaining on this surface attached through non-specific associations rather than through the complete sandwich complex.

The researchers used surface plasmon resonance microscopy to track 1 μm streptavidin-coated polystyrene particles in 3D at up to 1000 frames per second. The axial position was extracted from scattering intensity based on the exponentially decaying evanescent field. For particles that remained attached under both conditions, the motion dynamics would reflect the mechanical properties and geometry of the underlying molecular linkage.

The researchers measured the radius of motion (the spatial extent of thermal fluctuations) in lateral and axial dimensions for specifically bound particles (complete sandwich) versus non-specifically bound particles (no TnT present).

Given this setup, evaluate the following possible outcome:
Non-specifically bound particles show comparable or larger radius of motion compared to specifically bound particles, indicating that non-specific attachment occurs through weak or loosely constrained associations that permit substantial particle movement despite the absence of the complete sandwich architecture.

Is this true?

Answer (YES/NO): NO